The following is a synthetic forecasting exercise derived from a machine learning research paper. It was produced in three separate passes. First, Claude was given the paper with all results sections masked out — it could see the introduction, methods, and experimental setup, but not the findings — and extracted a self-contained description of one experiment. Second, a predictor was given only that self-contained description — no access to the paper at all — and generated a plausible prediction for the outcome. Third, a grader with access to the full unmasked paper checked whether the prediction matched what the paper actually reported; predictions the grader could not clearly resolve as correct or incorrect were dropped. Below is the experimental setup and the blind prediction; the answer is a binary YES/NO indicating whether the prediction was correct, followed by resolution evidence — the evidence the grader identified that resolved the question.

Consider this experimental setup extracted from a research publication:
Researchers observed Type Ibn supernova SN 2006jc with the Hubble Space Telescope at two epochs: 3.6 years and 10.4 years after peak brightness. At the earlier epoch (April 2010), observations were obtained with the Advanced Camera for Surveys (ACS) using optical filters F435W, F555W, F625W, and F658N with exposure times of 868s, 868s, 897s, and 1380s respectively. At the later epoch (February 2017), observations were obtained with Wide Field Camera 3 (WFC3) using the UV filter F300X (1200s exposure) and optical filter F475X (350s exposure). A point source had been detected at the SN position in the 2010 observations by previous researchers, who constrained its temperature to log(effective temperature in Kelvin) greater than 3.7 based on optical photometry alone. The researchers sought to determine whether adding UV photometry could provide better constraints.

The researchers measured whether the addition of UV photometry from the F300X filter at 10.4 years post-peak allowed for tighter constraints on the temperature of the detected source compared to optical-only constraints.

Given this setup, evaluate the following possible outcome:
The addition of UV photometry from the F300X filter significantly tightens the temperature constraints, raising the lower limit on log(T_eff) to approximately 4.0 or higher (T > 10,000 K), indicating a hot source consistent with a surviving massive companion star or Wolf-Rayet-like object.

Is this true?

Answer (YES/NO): NO